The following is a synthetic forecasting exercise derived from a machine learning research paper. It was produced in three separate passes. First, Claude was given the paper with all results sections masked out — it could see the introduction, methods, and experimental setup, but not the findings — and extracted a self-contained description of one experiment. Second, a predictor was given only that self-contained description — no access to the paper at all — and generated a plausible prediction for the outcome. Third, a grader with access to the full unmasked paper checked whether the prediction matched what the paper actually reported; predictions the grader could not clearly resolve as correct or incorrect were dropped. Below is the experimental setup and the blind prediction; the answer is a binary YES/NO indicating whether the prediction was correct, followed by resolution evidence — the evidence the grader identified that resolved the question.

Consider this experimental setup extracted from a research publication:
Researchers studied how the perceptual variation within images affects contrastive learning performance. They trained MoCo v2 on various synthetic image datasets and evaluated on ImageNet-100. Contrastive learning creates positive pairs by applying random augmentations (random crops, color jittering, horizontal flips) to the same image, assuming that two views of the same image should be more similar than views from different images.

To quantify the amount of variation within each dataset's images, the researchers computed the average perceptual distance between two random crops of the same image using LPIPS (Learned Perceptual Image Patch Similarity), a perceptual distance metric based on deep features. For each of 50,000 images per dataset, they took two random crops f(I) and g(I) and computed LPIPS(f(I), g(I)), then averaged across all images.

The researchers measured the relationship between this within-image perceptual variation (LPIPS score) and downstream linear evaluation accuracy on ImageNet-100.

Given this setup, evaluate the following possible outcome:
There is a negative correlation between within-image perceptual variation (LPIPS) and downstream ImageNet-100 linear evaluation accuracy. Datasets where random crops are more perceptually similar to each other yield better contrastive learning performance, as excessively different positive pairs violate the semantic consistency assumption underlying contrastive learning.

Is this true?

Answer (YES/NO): NO